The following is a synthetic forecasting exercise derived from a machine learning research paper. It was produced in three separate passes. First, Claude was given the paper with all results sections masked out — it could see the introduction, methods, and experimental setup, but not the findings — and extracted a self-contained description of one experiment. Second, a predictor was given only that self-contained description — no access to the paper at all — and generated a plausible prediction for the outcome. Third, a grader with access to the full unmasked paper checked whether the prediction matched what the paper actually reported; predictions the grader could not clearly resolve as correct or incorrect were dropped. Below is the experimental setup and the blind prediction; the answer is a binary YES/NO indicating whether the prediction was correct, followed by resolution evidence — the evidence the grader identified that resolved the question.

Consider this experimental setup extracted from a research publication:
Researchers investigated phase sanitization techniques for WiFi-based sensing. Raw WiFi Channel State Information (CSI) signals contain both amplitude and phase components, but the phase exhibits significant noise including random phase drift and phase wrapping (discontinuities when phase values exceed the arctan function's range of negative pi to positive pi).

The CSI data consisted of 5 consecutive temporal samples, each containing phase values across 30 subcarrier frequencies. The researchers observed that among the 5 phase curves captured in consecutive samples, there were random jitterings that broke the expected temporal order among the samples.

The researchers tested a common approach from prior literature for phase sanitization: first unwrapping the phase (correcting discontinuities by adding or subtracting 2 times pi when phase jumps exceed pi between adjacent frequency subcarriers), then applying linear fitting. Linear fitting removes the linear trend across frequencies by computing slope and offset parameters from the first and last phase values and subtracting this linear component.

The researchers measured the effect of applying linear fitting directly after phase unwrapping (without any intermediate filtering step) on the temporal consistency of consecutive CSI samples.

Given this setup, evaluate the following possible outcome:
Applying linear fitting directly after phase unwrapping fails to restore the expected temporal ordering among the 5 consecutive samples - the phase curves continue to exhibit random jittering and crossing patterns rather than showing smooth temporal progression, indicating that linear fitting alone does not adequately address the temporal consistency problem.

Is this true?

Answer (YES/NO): YES